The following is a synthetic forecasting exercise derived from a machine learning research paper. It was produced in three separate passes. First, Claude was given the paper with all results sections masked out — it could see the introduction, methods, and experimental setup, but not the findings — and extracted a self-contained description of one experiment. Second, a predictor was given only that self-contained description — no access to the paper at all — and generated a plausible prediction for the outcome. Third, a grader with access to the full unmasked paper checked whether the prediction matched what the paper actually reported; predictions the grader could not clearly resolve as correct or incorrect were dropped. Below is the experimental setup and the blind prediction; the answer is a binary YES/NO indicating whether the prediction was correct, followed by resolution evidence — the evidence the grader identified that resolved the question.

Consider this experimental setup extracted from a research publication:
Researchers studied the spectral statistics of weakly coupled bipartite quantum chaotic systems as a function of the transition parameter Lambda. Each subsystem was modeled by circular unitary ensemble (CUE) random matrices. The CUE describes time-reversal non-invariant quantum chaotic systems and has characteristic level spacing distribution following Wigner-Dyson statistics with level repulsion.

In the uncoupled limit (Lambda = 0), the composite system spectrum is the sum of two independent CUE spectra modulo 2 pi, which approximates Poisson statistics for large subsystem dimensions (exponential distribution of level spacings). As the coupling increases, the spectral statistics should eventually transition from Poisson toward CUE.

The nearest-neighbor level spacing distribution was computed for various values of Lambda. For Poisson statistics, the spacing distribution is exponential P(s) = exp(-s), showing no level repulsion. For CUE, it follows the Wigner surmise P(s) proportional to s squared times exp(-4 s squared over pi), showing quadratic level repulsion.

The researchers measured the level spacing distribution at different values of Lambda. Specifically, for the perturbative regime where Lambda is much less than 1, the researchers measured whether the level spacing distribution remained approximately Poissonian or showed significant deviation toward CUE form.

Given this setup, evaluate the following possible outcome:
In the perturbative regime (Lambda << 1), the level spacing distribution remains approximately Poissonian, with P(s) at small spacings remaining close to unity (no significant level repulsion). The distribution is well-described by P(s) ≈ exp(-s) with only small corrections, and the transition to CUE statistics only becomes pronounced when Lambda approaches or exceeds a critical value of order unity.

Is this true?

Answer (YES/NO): YES